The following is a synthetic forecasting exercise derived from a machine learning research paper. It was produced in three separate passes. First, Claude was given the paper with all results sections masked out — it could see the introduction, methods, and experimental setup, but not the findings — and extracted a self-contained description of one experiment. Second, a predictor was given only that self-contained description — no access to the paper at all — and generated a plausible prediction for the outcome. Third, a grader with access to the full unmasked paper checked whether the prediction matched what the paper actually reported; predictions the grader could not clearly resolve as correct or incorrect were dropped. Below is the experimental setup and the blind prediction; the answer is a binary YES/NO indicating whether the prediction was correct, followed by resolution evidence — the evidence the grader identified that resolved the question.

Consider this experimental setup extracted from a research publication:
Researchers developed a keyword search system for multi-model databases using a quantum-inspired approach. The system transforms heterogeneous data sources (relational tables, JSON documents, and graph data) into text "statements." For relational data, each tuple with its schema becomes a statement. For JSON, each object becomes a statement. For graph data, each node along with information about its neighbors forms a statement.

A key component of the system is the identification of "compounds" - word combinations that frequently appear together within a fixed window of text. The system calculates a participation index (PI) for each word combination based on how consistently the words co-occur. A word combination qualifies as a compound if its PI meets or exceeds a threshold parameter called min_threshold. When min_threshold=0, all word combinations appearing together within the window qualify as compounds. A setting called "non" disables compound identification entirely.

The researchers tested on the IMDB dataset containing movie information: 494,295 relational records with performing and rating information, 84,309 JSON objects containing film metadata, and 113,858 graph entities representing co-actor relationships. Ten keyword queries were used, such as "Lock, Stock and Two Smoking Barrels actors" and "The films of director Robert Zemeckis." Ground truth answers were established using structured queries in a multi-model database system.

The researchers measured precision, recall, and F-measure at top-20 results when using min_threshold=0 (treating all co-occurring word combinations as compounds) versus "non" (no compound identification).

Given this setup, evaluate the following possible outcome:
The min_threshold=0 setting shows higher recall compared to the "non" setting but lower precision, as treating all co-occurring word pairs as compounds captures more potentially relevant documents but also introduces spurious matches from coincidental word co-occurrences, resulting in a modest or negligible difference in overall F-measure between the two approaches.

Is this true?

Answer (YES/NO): NO